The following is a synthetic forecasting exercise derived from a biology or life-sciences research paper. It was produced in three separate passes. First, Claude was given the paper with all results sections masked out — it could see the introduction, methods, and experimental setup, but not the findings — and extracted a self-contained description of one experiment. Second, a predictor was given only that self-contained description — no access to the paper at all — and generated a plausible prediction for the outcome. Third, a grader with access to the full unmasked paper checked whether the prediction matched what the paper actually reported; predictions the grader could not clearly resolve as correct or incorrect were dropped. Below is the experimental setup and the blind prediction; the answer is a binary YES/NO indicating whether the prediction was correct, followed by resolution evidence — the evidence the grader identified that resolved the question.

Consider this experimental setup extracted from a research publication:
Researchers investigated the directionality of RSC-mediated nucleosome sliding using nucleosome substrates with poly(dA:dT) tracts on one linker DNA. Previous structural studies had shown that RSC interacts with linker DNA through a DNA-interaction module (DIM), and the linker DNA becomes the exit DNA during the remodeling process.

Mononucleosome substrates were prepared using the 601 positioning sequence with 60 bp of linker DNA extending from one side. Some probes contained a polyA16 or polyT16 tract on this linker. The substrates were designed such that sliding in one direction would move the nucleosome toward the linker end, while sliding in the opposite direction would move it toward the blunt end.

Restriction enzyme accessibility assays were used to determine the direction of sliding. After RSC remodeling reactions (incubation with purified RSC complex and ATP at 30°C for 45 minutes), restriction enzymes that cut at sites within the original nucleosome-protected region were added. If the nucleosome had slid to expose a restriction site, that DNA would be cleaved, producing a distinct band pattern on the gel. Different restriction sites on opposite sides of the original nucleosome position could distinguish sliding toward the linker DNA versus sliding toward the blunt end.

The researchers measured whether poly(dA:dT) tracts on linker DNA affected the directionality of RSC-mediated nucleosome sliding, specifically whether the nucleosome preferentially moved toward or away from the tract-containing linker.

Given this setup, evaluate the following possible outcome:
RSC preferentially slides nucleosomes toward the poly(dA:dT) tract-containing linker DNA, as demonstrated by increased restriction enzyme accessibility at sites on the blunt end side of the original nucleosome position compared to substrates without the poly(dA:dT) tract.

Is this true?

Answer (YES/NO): NO